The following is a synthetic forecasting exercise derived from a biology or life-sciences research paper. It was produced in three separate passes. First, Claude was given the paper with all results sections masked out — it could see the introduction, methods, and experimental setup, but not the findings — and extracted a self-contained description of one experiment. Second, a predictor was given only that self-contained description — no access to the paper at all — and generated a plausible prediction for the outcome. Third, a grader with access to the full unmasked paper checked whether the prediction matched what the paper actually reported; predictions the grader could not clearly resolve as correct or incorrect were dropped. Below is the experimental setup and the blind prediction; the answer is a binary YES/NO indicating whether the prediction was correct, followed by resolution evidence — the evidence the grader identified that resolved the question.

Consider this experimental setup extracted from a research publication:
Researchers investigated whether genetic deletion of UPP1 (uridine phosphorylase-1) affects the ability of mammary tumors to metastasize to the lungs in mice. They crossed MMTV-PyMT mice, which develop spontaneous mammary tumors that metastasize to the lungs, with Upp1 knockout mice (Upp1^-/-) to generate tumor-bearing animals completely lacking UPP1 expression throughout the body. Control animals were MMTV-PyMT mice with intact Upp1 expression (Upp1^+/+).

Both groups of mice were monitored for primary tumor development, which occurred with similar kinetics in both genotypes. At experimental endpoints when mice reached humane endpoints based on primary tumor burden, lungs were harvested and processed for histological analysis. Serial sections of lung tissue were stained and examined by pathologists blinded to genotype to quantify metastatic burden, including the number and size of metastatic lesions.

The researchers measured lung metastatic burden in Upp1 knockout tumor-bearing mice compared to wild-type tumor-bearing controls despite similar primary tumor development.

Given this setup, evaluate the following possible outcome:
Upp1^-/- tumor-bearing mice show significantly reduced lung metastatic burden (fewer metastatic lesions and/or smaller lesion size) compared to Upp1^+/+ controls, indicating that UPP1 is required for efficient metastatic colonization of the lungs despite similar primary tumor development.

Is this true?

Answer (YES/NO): YES